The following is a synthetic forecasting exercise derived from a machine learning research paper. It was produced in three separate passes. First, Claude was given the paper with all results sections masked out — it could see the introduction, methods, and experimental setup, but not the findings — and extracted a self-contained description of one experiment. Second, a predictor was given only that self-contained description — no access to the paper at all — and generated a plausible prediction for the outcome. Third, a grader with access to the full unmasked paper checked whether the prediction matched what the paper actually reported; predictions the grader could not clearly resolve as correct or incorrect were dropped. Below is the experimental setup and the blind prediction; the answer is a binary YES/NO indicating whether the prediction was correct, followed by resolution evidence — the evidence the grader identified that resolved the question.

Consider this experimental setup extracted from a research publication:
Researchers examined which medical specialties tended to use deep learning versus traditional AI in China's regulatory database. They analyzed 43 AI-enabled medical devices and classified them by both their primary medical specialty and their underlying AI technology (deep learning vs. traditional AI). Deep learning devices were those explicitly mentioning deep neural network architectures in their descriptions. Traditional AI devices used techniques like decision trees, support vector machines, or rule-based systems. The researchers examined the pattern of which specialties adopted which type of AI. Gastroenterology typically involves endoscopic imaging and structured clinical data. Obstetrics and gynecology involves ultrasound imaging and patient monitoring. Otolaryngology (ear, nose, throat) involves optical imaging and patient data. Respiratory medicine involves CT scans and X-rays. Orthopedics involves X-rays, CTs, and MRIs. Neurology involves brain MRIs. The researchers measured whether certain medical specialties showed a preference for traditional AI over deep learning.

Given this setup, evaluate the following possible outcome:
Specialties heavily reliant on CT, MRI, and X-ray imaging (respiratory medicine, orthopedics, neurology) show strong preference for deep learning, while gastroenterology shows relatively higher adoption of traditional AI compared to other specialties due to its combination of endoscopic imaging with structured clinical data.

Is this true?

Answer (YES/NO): YES